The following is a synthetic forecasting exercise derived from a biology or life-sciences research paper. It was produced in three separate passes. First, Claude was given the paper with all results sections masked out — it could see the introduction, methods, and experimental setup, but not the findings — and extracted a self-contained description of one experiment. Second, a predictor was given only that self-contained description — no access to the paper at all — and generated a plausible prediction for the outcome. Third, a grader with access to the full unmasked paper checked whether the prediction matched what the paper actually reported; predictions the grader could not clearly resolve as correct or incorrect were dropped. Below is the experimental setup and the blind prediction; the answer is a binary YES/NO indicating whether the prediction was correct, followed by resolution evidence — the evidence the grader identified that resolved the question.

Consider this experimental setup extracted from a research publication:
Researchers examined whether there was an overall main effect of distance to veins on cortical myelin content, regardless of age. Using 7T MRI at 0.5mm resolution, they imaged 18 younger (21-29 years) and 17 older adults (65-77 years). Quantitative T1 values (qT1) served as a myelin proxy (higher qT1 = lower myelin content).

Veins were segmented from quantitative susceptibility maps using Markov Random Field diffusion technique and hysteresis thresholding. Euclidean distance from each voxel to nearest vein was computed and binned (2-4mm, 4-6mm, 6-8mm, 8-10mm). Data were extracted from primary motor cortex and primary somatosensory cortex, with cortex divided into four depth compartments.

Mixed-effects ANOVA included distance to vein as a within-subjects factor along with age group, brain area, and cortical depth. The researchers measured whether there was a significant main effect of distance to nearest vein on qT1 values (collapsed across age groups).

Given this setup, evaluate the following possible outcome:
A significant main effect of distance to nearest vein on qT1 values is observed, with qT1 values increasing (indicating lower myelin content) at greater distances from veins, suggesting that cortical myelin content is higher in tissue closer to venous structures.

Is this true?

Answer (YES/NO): NO